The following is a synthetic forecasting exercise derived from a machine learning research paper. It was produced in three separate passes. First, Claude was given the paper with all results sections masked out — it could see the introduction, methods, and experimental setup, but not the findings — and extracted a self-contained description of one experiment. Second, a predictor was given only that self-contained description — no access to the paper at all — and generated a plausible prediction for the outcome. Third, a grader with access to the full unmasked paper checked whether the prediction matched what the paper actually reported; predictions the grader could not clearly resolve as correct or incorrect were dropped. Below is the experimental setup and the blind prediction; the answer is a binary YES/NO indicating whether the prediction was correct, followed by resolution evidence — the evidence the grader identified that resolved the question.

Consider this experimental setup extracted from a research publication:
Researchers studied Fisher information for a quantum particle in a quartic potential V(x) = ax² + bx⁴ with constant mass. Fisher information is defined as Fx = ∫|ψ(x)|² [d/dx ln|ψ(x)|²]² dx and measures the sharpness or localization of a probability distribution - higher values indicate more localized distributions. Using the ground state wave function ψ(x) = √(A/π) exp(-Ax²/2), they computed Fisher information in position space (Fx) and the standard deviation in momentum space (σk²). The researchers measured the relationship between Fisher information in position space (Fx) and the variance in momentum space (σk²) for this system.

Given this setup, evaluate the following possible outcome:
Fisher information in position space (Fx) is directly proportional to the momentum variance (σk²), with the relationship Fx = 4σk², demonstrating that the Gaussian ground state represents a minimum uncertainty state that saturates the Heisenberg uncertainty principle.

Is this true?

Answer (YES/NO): YES